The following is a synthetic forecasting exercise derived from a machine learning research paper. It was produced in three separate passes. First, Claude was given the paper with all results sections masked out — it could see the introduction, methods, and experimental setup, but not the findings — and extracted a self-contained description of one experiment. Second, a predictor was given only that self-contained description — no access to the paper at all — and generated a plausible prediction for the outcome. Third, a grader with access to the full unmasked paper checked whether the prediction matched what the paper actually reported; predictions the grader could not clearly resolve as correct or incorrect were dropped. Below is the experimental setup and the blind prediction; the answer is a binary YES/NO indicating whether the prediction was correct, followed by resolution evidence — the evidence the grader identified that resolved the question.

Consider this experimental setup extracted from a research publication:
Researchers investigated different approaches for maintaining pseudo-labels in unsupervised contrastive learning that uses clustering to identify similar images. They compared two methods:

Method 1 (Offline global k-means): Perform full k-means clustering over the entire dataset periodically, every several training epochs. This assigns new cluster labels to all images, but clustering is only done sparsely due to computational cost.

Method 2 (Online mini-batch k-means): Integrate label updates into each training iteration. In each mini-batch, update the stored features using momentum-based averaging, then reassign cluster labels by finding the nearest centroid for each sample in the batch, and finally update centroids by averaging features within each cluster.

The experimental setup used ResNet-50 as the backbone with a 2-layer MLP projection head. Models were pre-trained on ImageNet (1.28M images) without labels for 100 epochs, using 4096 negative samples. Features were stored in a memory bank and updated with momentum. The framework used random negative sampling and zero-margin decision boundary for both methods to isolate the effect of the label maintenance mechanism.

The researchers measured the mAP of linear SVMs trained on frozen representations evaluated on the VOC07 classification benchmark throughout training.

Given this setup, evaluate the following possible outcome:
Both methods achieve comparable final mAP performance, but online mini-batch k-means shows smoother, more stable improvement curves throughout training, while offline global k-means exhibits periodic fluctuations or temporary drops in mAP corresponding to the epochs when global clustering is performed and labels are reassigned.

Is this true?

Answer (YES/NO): NO